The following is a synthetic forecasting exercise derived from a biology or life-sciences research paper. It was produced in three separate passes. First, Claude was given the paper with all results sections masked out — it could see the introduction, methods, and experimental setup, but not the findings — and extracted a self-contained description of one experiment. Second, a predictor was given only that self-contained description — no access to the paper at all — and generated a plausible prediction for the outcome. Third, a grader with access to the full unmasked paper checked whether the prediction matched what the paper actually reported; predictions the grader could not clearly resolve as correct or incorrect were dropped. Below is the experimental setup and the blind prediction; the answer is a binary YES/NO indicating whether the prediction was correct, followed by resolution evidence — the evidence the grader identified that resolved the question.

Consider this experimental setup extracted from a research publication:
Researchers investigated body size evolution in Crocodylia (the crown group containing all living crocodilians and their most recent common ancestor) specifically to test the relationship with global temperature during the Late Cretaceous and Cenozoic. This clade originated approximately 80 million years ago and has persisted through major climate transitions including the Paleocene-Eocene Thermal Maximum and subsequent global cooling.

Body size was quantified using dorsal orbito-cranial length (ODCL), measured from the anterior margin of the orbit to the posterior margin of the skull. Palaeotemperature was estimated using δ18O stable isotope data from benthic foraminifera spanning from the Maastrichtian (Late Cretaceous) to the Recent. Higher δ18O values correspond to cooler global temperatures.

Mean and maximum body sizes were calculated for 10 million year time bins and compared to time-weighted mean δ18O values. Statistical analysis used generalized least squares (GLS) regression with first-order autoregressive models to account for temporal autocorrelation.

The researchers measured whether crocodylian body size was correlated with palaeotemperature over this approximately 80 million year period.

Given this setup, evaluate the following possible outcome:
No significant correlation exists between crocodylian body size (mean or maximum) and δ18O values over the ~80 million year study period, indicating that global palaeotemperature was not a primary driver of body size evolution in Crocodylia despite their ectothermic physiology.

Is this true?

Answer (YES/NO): NO